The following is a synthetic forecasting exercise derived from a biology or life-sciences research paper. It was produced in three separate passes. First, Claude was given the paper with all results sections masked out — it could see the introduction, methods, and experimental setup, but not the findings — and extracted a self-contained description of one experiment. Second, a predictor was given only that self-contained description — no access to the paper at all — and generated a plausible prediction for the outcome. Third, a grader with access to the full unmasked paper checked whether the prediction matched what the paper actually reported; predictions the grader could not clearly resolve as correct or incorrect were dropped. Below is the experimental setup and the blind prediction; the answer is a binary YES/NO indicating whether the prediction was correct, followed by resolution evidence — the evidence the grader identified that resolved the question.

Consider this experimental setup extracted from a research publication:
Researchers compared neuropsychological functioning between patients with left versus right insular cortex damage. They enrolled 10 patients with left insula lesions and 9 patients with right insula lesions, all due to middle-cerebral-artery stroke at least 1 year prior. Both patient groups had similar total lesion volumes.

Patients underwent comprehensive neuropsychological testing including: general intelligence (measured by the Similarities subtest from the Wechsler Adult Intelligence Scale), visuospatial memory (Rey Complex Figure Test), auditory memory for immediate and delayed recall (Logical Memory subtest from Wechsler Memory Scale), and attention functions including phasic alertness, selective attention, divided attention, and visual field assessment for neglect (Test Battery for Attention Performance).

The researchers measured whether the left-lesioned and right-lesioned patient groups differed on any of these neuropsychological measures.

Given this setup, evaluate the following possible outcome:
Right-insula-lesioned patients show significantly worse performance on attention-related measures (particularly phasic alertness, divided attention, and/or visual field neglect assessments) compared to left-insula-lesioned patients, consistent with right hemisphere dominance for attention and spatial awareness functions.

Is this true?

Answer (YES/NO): NO